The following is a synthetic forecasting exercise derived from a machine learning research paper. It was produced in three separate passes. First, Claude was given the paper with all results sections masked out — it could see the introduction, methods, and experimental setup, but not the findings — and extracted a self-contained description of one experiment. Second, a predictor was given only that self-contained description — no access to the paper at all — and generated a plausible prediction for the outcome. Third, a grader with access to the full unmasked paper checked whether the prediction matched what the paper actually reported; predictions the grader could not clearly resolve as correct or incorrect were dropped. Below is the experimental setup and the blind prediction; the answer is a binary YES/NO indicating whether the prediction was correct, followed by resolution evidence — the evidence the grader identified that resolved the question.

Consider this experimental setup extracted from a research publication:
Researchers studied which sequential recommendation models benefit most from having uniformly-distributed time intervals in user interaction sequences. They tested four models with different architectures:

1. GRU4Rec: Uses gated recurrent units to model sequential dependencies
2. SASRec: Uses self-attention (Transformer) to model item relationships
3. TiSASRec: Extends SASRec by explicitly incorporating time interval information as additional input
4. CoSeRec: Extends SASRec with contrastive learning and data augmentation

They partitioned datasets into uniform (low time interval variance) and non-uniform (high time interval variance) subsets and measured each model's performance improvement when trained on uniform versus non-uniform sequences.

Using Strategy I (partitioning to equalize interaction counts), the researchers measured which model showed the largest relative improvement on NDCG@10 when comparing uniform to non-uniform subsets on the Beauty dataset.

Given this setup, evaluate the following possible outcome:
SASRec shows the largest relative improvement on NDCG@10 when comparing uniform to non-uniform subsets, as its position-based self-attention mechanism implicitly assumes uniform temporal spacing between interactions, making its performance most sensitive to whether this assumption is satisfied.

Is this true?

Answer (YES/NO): NO